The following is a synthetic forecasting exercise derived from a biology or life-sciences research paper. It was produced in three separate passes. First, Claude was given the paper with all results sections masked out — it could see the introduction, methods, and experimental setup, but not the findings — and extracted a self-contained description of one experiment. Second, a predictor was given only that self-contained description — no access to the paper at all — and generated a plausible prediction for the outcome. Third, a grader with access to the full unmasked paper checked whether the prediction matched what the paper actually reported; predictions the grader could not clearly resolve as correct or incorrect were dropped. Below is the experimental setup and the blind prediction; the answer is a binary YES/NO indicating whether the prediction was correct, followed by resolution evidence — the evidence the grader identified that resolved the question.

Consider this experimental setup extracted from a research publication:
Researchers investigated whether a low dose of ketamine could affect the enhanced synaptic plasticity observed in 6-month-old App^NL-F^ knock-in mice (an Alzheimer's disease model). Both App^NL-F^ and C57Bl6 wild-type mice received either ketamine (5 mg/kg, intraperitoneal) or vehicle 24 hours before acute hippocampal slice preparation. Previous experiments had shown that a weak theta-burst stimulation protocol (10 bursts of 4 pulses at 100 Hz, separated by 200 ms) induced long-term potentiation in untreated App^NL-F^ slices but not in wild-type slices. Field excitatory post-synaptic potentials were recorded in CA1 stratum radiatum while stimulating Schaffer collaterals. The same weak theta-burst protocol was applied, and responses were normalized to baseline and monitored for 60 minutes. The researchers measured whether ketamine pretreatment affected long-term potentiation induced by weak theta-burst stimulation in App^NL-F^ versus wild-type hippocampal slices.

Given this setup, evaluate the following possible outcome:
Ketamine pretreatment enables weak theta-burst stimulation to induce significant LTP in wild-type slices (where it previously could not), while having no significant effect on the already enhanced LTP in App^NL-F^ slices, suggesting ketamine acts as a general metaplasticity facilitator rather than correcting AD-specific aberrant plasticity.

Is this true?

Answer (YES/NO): NO